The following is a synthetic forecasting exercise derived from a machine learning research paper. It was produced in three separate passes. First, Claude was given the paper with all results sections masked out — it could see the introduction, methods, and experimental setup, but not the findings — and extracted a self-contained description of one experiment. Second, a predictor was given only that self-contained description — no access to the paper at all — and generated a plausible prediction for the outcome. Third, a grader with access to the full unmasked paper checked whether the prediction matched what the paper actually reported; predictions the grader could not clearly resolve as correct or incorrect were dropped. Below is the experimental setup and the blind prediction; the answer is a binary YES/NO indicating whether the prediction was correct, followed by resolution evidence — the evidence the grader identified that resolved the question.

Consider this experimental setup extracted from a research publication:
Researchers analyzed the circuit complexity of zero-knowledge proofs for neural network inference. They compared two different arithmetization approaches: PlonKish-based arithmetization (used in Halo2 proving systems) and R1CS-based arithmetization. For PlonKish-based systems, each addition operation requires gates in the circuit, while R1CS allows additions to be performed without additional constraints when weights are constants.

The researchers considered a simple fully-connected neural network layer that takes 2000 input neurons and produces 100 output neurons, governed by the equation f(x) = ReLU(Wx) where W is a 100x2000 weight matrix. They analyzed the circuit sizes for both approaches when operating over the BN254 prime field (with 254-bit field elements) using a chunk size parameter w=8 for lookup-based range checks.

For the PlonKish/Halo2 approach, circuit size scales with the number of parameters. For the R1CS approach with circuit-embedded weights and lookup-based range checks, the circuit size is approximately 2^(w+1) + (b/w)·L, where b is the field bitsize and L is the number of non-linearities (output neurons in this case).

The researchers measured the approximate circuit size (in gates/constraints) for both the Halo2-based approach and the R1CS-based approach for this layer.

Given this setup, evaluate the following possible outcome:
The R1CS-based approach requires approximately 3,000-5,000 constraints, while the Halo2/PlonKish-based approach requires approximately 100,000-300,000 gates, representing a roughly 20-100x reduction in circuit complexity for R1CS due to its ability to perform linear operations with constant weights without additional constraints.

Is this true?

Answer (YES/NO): YES